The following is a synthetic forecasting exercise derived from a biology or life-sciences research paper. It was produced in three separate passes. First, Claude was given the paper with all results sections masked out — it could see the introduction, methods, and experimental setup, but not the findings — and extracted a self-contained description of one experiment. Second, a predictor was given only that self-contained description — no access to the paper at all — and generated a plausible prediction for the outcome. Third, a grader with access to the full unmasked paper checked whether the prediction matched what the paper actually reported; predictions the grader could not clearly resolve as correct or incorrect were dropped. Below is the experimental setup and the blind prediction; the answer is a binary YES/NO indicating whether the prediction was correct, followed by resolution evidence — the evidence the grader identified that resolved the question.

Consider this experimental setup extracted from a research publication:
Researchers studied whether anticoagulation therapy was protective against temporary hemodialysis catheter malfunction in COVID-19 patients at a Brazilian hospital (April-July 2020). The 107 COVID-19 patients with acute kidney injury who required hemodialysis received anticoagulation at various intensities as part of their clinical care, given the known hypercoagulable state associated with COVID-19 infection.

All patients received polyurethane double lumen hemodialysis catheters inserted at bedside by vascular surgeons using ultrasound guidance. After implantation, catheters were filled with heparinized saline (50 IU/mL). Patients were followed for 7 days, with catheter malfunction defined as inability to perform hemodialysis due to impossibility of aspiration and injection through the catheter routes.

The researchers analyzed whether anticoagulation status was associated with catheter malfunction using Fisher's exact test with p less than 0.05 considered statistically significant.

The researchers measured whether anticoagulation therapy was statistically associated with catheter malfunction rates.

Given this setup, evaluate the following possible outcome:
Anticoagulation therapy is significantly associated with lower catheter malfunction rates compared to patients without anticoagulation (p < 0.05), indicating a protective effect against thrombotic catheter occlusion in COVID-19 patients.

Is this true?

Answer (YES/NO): NO